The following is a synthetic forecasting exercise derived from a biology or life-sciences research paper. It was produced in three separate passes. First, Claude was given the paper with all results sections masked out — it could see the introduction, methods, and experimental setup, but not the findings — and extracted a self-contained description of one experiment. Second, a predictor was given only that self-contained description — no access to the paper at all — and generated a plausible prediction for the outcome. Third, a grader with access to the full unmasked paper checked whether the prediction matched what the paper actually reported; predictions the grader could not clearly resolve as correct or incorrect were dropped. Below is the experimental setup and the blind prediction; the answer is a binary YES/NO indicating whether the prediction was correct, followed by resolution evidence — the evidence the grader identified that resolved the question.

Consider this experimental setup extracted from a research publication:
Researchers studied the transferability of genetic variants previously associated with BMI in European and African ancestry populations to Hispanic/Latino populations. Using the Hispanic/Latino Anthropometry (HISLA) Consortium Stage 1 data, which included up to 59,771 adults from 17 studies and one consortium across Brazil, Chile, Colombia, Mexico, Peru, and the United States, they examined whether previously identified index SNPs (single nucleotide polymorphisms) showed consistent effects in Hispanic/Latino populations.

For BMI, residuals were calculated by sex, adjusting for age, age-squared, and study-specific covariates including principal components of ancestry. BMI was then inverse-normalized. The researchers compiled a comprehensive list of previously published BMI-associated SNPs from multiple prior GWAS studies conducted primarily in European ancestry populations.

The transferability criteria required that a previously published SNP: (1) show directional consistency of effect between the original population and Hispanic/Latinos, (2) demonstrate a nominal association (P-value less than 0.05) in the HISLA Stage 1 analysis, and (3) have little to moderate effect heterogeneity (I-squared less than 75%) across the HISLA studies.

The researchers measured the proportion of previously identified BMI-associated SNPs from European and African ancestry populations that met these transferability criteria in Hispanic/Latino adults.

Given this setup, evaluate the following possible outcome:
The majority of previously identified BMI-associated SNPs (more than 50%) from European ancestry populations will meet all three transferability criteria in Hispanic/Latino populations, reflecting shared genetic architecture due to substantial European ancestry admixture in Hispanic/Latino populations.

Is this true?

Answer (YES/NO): NO